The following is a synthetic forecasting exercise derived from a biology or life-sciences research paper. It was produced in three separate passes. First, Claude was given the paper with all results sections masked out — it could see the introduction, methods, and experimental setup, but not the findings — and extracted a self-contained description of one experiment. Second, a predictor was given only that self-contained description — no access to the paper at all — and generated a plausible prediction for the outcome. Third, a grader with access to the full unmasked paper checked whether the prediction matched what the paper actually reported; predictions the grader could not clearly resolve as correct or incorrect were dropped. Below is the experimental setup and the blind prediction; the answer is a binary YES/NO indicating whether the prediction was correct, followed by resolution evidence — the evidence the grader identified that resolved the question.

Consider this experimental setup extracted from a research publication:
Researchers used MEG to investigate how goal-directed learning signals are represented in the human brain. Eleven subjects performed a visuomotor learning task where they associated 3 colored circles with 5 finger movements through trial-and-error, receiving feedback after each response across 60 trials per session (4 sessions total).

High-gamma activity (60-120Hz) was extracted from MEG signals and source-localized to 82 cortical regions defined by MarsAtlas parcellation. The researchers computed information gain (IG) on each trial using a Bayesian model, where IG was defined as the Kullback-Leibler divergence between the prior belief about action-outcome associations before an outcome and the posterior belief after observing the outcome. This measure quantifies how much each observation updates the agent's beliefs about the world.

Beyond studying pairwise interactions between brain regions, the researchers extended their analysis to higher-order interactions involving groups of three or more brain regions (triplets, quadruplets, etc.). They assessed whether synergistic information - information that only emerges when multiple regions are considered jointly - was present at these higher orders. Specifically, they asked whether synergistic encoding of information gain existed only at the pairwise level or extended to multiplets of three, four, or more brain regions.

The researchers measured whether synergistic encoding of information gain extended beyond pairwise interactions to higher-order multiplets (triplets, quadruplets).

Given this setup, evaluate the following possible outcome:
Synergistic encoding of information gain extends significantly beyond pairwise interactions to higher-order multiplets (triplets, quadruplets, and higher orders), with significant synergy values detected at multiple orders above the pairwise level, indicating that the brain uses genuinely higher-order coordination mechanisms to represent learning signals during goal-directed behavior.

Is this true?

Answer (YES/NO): YES